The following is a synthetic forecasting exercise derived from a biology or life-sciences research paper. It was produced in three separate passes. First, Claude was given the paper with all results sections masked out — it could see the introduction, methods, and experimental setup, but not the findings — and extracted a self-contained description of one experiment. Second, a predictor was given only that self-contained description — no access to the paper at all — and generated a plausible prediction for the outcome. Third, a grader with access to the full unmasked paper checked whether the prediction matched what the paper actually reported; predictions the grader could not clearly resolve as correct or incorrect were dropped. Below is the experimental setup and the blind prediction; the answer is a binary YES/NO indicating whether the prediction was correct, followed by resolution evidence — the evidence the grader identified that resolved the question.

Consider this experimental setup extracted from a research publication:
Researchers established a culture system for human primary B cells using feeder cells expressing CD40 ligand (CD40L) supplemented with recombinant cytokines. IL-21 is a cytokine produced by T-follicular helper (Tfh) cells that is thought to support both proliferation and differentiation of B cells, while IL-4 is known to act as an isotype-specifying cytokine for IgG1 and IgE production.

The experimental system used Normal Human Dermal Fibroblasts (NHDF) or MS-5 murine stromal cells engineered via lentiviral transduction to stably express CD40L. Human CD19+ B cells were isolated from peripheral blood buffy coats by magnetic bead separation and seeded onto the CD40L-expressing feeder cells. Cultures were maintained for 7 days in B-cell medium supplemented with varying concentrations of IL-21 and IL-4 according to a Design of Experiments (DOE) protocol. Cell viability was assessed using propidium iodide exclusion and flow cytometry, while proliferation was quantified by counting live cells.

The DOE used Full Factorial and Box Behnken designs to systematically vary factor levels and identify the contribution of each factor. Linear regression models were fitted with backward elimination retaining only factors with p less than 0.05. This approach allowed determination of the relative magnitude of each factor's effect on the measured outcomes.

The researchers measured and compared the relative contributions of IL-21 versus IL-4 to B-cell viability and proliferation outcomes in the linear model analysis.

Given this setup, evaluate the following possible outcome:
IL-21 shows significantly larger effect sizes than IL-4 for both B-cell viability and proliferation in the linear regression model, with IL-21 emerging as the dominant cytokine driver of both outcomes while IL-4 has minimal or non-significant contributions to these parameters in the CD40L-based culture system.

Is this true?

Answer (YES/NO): NO